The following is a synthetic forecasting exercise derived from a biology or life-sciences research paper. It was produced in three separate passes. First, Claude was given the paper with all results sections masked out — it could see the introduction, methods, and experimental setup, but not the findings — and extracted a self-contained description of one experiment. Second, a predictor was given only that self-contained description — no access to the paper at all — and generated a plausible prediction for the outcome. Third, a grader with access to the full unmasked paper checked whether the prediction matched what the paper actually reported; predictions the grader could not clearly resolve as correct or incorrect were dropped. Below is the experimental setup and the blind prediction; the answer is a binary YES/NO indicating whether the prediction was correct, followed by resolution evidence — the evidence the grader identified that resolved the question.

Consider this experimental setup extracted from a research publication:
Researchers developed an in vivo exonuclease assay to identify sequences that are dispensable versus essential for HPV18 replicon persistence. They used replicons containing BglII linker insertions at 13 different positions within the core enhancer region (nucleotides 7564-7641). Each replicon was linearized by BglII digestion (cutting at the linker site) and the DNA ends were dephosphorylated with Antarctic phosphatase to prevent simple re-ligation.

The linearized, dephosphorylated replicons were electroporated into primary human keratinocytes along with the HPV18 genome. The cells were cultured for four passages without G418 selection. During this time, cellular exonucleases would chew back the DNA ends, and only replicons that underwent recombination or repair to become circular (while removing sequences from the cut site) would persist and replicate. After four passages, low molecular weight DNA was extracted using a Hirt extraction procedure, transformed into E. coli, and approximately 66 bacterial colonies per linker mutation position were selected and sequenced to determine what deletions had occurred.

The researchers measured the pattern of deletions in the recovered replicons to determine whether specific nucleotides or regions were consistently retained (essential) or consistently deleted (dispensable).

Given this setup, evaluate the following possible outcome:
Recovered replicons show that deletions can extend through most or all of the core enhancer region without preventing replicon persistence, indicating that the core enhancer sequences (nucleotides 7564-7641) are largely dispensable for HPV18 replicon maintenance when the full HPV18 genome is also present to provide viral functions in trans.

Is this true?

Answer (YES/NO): NO